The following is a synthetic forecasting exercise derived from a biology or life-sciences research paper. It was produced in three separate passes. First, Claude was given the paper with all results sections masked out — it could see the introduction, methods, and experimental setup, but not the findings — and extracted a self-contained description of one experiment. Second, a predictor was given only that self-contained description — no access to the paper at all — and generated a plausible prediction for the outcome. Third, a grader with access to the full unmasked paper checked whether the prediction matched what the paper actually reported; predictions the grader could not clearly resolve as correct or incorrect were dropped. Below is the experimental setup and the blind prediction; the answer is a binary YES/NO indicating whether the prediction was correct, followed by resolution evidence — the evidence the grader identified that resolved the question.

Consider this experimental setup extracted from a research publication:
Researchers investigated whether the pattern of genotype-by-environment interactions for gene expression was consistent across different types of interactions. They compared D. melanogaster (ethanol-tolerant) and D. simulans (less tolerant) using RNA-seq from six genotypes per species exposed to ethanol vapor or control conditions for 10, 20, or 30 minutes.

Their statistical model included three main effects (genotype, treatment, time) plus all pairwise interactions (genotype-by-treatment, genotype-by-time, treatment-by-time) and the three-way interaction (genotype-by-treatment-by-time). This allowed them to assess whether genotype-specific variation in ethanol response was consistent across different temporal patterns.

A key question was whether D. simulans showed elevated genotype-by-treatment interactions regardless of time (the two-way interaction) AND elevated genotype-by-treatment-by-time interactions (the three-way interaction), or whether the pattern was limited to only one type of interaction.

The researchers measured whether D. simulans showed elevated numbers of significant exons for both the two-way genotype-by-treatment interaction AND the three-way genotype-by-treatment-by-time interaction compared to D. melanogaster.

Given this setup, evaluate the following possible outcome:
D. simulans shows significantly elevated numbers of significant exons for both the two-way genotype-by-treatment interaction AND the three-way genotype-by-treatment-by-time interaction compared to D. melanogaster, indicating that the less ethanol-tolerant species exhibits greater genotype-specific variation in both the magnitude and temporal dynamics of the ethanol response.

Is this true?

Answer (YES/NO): YES